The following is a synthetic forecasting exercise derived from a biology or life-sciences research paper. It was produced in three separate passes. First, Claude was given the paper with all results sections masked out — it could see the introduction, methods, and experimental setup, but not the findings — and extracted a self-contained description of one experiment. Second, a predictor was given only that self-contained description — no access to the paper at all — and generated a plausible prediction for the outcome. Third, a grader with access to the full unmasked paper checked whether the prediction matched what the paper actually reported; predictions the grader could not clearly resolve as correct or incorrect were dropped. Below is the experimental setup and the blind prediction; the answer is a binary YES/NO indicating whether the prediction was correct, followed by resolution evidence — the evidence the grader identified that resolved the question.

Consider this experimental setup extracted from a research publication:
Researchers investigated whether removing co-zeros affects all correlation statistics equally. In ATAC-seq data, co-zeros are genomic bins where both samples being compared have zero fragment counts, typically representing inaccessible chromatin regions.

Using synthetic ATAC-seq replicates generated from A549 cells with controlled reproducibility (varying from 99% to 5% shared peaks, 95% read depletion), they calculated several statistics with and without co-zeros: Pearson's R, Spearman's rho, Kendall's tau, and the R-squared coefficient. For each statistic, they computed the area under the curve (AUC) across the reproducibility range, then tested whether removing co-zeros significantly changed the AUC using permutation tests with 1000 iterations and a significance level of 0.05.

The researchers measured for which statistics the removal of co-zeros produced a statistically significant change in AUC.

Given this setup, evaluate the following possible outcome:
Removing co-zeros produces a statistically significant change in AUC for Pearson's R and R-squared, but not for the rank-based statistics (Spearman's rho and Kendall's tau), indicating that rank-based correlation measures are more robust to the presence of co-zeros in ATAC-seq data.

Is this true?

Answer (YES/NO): NO